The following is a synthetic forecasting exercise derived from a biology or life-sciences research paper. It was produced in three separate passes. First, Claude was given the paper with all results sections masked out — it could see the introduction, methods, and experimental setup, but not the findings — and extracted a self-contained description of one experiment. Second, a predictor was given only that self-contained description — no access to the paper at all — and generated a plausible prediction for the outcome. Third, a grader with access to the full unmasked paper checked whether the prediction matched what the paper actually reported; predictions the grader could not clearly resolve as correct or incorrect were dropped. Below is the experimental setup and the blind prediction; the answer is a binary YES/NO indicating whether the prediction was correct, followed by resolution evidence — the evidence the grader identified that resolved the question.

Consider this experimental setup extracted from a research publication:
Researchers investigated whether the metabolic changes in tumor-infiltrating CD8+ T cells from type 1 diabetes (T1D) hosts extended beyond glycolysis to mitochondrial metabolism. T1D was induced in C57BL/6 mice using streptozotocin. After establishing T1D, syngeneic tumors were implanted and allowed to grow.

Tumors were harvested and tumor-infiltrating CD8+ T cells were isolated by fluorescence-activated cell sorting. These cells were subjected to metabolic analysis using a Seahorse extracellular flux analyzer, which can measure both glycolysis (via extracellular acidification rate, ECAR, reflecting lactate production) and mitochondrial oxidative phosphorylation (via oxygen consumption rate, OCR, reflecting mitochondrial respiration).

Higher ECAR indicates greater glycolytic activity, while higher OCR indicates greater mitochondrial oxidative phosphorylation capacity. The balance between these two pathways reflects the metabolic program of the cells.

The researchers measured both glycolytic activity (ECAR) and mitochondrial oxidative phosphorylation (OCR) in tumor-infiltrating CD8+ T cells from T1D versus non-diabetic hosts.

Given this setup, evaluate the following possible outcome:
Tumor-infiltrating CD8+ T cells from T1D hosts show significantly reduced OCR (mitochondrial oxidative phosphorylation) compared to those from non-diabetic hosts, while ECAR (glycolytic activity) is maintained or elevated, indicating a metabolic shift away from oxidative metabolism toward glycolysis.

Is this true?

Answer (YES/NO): NO